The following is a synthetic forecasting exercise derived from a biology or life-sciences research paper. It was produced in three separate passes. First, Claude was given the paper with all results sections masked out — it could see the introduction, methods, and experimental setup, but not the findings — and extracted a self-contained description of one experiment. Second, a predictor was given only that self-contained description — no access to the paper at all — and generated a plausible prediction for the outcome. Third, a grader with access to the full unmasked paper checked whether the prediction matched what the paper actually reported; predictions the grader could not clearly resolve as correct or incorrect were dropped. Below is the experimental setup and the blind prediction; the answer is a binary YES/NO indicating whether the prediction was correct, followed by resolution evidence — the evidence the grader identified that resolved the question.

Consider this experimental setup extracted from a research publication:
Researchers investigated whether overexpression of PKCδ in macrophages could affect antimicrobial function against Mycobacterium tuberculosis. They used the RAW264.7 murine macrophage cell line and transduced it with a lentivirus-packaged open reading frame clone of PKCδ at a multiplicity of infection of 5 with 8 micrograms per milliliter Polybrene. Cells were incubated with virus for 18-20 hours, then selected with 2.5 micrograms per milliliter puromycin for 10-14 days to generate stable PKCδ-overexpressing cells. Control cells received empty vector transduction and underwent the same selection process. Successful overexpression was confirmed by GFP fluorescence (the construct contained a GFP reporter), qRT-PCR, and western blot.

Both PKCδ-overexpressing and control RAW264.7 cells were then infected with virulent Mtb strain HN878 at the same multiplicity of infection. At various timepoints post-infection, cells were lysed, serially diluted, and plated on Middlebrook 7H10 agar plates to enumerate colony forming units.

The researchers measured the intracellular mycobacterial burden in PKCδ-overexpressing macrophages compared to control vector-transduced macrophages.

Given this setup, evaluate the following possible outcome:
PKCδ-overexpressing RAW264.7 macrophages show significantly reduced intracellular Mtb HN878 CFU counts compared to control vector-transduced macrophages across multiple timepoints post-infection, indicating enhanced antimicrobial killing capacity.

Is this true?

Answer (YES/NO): YES